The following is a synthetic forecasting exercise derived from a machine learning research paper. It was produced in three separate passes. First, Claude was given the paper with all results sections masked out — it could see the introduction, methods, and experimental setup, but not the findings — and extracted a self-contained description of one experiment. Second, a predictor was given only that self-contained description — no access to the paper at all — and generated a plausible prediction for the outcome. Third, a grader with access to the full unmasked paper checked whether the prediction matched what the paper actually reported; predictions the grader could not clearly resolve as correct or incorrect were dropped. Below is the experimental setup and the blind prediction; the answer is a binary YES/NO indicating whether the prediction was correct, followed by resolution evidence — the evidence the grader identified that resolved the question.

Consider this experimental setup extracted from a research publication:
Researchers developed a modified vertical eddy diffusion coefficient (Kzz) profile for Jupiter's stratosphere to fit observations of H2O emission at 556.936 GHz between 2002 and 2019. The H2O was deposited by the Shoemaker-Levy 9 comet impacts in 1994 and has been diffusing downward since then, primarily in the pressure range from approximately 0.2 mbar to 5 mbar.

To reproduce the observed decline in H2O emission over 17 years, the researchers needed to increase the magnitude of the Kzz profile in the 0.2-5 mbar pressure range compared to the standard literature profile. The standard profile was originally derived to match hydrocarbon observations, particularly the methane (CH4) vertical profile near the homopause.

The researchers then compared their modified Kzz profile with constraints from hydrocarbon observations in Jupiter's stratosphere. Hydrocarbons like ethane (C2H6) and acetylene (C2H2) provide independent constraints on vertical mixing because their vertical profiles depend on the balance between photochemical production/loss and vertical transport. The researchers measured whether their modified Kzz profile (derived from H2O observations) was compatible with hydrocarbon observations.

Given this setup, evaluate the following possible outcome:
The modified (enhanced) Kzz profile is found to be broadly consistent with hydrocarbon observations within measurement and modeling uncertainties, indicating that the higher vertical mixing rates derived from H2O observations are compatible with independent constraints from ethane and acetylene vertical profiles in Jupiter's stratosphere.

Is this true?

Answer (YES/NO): NO